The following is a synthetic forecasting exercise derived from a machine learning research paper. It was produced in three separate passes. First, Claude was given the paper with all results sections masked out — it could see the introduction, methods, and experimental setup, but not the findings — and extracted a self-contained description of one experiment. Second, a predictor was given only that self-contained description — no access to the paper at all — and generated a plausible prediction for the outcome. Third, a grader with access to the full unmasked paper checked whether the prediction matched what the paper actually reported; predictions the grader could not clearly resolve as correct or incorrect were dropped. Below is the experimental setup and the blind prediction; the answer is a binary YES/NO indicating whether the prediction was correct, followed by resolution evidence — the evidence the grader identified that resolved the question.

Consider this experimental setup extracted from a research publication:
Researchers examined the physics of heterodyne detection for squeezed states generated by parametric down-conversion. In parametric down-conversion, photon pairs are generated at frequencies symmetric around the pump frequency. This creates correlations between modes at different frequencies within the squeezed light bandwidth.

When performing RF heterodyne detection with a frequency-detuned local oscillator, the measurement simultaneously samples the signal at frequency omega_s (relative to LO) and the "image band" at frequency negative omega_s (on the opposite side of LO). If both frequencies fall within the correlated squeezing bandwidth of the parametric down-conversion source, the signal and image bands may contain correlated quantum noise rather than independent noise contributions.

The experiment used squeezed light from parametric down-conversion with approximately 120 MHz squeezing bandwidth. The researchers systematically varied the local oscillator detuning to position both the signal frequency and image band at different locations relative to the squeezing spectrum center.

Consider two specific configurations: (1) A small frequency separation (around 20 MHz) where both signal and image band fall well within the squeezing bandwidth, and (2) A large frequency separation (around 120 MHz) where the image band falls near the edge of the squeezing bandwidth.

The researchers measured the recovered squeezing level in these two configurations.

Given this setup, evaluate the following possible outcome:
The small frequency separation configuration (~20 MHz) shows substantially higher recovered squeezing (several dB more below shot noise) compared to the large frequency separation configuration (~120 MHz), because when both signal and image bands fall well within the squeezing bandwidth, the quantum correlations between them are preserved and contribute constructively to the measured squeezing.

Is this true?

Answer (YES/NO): NO